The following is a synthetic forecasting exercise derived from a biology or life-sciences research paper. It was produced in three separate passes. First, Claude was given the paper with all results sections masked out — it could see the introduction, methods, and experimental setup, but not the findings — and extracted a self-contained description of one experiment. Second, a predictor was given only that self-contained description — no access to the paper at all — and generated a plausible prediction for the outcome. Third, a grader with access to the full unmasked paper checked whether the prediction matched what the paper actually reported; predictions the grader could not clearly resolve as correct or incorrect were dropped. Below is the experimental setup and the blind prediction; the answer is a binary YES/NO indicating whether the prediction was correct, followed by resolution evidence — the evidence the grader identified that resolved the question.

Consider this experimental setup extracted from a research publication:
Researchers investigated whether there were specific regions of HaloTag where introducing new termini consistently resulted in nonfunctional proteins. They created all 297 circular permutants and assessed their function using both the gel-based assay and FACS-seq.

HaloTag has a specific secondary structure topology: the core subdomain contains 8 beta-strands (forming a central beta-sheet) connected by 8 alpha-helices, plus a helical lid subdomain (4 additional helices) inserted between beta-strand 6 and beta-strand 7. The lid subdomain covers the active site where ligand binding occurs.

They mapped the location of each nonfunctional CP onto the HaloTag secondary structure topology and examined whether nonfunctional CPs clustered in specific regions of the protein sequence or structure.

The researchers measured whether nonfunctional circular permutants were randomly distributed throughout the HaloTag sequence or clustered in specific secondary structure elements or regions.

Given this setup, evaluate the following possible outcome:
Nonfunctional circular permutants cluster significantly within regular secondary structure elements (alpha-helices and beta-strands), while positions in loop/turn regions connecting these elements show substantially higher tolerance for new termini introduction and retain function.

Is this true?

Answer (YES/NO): NO